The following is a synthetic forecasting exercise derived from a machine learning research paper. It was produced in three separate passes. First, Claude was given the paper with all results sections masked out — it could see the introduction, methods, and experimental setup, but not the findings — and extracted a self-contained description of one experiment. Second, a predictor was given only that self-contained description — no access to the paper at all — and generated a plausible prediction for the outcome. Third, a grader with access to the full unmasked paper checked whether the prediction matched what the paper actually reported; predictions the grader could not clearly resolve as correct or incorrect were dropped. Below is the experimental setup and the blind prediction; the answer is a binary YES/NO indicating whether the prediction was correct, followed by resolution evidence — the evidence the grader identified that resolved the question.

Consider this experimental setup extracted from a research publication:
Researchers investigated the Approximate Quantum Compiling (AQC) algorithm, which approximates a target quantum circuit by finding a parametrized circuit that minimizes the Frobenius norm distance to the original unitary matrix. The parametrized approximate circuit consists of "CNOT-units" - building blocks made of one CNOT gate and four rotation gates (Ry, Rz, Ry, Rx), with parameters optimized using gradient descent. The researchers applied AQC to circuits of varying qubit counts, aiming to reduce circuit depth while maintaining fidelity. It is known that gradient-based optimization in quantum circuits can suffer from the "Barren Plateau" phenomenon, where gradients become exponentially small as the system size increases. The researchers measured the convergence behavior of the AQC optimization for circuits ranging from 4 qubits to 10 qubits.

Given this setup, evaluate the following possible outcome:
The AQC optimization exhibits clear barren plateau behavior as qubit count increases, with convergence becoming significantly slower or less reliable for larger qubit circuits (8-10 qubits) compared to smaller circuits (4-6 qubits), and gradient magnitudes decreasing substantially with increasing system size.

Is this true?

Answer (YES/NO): YES